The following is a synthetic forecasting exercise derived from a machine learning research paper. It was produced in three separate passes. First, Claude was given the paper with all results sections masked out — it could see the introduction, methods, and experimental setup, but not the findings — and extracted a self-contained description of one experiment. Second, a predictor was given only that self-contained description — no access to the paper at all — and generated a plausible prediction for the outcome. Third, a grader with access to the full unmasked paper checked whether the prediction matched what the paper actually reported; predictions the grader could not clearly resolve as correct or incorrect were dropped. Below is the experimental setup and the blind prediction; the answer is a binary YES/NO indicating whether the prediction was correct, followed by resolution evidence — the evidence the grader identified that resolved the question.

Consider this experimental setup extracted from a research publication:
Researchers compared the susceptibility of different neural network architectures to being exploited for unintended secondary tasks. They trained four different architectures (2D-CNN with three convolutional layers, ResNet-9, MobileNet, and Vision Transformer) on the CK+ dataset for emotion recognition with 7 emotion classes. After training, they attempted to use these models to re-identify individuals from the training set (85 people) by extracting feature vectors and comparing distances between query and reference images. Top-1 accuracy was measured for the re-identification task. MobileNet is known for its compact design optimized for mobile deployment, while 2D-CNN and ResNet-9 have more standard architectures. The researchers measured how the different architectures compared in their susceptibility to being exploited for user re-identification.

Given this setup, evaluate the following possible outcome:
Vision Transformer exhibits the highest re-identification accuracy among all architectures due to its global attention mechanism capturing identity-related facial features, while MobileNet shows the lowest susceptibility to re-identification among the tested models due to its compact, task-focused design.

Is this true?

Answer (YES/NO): NO